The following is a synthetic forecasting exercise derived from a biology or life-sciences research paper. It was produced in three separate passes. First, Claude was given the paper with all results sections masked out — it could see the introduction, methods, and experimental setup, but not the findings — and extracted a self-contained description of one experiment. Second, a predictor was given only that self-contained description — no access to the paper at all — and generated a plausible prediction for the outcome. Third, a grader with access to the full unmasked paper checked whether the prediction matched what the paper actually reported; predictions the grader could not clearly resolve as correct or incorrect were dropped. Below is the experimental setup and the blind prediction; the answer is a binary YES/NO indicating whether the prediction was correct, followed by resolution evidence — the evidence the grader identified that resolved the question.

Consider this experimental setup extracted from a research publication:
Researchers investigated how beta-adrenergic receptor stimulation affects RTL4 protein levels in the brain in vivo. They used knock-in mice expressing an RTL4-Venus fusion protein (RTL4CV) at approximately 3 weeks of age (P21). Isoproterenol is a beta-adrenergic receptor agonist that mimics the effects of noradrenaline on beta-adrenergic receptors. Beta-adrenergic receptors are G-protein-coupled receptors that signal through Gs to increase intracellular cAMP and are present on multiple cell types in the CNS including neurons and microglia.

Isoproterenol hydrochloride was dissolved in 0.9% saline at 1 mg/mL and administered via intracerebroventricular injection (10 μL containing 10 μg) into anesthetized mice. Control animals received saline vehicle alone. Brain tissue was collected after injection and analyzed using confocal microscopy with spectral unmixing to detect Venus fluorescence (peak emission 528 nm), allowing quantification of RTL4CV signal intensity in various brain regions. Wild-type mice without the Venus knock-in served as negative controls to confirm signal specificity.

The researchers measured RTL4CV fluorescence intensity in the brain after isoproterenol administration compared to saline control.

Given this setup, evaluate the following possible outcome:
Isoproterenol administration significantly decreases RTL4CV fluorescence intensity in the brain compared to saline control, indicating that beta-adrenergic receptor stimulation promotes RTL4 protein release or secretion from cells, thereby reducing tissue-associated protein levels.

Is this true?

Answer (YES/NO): NO